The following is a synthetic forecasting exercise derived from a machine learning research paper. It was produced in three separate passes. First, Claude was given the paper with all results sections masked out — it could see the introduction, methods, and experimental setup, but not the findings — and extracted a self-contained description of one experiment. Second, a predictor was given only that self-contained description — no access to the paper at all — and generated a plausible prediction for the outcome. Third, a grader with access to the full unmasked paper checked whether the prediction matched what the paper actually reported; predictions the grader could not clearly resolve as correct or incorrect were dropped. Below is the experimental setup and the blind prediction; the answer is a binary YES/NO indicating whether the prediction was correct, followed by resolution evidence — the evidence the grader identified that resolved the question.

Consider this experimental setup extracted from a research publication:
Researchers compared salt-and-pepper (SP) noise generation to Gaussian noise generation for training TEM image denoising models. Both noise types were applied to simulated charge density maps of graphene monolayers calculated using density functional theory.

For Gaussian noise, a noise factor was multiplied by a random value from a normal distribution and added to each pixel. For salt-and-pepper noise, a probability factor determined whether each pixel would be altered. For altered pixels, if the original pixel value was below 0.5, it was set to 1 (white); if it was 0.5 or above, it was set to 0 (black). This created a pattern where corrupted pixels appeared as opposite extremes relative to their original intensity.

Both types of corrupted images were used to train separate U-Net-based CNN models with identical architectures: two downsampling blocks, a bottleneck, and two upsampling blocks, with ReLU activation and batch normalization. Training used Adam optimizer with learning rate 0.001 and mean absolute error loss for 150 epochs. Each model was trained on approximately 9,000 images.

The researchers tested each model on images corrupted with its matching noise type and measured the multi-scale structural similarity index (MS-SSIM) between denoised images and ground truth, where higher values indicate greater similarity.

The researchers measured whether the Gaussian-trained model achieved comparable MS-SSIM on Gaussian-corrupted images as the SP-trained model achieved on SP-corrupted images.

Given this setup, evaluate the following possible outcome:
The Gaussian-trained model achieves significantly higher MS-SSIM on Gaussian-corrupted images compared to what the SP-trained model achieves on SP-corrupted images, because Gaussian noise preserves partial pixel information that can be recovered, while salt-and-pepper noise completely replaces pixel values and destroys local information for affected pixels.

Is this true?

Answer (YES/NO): NO